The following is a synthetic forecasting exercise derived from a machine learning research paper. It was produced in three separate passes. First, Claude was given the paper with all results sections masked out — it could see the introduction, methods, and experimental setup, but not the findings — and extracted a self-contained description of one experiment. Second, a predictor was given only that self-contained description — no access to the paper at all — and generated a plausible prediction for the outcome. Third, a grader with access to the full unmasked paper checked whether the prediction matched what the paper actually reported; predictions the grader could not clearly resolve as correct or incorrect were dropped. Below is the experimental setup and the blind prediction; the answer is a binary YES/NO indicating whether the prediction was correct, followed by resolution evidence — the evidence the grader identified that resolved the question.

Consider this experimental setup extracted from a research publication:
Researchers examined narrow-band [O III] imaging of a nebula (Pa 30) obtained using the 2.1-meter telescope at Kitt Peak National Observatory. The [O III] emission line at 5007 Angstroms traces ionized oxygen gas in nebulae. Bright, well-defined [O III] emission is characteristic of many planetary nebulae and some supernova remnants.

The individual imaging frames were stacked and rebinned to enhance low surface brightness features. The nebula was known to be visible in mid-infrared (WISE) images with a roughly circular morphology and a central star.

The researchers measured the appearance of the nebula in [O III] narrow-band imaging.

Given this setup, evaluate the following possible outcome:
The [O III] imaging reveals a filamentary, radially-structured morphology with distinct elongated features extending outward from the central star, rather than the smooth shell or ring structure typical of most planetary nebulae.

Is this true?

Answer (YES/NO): NO